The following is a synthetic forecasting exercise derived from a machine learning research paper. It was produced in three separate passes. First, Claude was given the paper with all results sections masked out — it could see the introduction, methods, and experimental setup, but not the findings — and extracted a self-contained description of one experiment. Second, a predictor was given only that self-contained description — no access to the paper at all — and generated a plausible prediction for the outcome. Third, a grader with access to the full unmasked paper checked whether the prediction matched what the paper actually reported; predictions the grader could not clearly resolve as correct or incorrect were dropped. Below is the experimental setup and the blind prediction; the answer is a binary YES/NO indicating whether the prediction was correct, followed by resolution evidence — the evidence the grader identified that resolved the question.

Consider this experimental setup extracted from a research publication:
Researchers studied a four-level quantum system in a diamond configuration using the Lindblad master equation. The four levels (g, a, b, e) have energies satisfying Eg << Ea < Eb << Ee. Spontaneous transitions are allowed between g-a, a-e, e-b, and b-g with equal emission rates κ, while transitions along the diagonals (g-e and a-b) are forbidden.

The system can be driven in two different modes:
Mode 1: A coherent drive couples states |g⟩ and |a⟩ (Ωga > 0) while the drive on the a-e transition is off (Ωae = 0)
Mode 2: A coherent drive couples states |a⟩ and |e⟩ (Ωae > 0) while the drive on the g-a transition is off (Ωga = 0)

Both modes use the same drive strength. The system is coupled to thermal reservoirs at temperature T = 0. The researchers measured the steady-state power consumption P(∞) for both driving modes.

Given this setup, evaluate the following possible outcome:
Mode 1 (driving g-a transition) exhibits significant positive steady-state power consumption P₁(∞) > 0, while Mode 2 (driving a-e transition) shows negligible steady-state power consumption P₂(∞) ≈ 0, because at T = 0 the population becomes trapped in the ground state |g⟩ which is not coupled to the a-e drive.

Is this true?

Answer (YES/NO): NO